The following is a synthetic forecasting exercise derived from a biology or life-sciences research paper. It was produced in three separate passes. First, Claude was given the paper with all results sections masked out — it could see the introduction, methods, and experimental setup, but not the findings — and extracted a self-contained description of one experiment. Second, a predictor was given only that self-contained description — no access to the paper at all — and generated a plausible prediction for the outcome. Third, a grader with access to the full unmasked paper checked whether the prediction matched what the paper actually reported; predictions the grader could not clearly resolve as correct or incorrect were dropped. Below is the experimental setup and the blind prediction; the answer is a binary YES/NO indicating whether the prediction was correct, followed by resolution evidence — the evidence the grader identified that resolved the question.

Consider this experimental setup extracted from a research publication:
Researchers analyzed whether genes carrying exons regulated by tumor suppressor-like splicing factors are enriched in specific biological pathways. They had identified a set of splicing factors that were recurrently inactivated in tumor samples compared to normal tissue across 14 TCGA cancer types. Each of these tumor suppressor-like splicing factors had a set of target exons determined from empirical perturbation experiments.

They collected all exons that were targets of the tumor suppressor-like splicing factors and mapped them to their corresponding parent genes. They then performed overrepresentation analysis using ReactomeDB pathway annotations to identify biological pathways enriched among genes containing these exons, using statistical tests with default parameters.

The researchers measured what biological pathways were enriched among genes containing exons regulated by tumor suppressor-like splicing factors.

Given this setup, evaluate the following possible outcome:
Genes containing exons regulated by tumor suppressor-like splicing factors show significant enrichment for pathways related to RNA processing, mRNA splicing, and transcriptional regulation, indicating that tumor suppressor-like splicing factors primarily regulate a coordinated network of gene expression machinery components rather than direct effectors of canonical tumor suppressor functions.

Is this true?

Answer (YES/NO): NO